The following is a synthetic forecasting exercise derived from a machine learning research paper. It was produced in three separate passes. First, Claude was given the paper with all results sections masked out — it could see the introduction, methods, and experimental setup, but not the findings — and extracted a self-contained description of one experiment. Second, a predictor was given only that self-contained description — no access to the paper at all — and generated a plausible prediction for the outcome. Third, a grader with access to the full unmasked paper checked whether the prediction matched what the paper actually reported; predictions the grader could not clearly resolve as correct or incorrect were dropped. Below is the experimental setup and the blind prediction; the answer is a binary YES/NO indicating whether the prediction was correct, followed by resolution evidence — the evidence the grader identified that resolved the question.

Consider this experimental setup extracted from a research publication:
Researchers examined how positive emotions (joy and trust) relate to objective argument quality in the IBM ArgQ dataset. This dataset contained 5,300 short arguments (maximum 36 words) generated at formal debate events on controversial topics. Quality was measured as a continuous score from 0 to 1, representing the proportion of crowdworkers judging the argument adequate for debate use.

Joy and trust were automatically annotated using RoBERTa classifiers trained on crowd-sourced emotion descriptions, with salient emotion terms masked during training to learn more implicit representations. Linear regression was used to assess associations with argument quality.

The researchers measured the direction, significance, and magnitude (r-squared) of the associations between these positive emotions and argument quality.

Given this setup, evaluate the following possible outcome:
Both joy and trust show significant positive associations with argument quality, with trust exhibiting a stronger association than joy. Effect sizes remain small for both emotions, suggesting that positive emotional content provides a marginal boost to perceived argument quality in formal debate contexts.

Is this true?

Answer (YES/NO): NO